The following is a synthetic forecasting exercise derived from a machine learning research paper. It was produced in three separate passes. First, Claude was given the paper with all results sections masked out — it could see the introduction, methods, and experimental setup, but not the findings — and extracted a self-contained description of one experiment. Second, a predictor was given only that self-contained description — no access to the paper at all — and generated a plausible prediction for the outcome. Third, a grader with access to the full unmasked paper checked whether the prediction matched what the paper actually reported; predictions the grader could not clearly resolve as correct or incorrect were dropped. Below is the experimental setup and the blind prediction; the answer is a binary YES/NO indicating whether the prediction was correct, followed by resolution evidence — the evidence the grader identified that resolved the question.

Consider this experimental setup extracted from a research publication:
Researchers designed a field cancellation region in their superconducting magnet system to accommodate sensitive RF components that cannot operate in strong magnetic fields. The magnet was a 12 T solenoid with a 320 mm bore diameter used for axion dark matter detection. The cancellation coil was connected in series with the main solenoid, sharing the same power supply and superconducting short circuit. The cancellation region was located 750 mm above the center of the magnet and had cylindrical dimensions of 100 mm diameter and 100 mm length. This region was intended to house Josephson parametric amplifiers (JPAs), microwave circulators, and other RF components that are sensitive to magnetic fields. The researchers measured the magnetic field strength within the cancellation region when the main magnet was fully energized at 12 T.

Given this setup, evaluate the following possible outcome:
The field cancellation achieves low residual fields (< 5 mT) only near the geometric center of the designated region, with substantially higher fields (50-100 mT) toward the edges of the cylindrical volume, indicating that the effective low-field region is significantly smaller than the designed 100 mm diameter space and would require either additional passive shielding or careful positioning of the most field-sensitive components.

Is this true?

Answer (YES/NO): NO